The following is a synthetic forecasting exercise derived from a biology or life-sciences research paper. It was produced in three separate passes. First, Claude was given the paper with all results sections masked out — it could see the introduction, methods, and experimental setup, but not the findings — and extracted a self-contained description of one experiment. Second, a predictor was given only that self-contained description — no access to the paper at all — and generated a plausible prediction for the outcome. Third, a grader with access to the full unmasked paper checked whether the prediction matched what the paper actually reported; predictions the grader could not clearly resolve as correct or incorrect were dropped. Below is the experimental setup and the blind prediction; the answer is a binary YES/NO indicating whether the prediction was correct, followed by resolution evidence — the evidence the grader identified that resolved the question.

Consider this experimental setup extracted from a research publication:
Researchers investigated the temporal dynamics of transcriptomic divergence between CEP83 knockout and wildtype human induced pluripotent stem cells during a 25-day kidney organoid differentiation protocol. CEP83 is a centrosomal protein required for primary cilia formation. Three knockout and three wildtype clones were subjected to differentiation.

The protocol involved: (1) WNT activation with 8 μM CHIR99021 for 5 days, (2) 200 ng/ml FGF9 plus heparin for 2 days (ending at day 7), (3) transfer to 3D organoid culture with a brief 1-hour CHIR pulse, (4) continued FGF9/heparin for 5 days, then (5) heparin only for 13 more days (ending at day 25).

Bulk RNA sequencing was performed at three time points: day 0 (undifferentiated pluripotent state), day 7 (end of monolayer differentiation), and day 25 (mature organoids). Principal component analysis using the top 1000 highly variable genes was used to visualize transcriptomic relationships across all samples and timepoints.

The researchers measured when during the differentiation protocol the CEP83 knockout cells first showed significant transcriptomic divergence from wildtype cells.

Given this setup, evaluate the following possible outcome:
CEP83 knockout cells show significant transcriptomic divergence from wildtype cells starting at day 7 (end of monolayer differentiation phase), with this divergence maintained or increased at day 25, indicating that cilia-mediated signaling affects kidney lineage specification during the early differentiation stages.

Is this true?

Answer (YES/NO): YES